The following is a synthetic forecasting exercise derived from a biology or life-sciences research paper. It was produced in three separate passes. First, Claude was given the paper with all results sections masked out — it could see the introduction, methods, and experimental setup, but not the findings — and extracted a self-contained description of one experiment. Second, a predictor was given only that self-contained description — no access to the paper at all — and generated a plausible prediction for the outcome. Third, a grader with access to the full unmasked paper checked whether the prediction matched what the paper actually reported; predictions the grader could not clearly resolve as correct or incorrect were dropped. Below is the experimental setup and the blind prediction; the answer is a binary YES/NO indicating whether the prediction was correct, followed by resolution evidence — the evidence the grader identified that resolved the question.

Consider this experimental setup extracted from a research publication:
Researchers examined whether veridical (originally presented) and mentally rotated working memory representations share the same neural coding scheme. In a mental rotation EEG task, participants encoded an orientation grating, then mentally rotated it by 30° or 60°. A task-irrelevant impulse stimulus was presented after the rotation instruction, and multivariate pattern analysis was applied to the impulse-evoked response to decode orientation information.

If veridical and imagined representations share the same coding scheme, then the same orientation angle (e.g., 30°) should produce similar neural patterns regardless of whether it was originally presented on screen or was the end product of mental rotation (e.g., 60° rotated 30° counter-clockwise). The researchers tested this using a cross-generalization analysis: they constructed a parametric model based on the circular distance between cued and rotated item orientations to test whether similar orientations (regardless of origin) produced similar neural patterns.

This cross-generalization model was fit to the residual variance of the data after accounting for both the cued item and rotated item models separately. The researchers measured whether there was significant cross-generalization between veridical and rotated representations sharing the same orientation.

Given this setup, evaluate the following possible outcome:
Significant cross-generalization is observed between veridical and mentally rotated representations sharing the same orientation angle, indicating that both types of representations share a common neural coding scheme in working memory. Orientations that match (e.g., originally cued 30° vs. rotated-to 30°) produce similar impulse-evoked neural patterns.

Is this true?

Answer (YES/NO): NO